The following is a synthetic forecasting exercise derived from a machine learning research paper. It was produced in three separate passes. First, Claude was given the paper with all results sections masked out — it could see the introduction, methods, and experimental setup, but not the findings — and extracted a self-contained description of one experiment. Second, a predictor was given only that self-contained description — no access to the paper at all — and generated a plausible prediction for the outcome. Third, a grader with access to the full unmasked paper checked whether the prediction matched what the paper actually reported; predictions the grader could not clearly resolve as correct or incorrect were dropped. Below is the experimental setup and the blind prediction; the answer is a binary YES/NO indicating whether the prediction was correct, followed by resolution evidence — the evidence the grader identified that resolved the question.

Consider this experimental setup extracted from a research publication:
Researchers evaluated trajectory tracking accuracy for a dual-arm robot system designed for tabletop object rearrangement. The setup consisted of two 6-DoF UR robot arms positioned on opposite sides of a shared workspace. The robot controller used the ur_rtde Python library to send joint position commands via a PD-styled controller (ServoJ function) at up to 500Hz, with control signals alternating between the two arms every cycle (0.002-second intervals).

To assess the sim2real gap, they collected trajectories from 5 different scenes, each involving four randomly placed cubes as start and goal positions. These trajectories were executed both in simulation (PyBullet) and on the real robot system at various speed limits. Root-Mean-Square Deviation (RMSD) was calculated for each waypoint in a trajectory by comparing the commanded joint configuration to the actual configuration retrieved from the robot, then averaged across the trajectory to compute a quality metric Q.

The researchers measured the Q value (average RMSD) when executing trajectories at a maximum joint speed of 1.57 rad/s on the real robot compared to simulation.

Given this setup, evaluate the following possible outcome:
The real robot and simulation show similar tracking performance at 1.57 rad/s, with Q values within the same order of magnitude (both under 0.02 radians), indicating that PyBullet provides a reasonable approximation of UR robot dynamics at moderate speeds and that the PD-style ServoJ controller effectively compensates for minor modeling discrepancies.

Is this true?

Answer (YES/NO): NO